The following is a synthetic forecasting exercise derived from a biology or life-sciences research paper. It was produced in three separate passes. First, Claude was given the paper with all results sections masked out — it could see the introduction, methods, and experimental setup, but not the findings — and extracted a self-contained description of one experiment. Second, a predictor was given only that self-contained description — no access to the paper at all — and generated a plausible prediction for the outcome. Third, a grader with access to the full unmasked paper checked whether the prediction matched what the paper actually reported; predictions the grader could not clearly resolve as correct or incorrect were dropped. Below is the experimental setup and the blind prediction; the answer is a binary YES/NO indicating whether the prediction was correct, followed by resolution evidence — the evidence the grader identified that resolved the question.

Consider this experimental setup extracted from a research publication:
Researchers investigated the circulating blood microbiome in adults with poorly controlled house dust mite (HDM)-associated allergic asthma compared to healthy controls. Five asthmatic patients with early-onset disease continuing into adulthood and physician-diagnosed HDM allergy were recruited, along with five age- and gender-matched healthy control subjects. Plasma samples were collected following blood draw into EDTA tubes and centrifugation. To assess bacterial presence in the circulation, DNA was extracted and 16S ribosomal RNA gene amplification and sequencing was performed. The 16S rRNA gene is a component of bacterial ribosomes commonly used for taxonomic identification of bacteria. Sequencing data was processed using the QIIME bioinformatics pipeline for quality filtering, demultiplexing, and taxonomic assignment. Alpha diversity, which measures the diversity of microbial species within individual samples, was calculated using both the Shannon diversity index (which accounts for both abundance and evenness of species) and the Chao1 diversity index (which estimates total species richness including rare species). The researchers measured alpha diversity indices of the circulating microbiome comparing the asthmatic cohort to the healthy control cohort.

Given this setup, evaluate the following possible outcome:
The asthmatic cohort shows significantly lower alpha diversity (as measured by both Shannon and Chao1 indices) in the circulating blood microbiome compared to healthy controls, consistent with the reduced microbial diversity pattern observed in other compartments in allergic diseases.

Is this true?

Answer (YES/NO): NO